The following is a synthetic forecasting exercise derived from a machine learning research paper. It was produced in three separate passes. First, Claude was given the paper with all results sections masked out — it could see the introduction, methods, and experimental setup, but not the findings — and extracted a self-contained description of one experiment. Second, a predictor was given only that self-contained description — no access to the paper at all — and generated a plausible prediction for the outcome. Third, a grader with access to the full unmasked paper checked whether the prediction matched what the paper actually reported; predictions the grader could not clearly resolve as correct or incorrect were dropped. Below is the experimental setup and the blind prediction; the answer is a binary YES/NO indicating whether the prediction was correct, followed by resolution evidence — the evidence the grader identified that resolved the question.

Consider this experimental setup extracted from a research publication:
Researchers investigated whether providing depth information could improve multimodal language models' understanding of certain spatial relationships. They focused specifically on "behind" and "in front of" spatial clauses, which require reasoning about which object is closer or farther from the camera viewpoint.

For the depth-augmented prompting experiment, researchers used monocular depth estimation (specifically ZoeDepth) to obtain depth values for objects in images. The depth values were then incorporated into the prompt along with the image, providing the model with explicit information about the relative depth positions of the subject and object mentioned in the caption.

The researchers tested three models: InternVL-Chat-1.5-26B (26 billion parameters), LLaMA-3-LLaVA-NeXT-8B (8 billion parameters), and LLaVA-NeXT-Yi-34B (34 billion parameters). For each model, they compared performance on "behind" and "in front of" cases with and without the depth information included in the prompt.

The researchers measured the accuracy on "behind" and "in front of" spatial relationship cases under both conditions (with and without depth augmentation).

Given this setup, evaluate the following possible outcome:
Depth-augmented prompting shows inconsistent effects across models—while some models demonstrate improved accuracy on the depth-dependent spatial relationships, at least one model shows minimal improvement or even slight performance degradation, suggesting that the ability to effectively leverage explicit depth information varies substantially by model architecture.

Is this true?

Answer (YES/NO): NO